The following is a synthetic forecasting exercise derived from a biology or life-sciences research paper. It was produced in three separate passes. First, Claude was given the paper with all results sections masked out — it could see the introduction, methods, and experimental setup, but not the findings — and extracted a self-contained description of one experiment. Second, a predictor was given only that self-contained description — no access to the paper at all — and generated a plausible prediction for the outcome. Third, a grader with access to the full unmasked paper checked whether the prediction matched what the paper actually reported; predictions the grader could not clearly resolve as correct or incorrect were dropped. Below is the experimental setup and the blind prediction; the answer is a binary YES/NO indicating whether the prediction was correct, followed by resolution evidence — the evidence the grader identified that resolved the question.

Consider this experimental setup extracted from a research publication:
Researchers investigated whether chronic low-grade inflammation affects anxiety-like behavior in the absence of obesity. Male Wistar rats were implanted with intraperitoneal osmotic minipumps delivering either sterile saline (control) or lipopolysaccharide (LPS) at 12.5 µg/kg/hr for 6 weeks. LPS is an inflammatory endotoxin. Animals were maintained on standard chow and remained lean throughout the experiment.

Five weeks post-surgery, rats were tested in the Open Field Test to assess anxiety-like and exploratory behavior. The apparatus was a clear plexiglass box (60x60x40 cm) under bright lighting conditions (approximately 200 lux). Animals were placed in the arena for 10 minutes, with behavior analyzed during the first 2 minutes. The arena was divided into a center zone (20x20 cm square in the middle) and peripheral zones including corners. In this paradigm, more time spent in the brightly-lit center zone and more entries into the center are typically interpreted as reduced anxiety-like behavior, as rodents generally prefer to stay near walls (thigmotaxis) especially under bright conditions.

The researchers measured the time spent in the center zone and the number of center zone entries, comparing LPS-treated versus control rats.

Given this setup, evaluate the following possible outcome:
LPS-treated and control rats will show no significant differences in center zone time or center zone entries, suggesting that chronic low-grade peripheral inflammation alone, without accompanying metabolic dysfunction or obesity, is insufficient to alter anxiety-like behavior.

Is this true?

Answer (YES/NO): NO